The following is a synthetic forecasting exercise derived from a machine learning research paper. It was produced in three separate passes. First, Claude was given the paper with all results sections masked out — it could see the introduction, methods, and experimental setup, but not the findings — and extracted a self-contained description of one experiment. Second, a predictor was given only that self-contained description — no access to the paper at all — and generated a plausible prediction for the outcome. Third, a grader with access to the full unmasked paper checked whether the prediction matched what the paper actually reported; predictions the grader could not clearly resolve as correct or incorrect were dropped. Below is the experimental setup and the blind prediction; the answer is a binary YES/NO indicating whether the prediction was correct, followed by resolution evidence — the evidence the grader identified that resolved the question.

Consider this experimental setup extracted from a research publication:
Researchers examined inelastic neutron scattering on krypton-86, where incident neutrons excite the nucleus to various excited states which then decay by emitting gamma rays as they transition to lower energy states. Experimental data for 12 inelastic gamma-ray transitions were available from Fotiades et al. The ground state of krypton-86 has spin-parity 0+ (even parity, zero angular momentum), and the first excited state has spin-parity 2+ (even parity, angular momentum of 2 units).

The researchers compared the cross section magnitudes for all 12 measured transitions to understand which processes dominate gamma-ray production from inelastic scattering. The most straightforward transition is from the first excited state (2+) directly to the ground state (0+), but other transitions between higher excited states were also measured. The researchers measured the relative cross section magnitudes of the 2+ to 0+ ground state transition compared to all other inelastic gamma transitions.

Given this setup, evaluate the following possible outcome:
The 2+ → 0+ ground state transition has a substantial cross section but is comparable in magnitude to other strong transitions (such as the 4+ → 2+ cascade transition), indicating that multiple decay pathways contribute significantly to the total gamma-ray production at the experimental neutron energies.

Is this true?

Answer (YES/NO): NO